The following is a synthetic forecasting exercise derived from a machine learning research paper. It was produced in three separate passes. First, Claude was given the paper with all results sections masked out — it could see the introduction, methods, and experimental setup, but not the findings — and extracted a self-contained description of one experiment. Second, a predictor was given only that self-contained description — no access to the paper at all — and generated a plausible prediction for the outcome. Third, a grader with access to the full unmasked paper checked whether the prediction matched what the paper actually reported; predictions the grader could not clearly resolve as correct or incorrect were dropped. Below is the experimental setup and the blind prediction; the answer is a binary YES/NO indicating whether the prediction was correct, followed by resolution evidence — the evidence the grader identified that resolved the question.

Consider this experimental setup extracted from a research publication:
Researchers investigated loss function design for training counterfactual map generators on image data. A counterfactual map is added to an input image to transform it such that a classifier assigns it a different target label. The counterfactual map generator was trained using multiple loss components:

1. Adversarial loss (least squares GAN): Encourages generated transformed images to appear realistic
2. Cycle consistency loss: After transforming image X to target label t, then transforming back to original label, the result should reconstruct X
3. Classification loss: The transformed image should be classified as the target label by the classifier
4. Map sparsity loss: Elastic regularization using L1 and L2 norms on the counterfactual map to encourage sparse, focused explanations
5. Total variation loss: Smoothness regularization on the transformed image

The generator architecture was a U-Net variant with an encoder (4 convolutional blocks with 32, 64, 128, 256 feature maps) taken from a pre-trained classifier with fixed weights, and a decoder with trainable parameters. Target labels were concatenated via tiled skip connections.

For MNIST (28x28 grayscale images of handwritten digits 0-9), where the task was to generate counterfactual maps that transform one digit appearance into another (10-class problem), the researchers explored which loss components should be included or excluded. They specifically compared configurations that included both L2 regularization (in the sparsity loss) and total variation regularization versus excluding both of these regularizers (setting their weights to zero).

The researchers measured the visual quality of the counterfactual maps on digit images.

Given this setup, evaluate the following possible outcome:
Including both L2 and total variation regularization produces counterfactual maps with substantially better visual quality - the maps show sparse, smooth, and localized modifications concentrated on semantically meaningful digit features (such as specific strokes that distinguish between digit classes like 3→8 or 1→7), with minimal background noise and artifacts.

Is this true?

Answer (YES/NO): NO